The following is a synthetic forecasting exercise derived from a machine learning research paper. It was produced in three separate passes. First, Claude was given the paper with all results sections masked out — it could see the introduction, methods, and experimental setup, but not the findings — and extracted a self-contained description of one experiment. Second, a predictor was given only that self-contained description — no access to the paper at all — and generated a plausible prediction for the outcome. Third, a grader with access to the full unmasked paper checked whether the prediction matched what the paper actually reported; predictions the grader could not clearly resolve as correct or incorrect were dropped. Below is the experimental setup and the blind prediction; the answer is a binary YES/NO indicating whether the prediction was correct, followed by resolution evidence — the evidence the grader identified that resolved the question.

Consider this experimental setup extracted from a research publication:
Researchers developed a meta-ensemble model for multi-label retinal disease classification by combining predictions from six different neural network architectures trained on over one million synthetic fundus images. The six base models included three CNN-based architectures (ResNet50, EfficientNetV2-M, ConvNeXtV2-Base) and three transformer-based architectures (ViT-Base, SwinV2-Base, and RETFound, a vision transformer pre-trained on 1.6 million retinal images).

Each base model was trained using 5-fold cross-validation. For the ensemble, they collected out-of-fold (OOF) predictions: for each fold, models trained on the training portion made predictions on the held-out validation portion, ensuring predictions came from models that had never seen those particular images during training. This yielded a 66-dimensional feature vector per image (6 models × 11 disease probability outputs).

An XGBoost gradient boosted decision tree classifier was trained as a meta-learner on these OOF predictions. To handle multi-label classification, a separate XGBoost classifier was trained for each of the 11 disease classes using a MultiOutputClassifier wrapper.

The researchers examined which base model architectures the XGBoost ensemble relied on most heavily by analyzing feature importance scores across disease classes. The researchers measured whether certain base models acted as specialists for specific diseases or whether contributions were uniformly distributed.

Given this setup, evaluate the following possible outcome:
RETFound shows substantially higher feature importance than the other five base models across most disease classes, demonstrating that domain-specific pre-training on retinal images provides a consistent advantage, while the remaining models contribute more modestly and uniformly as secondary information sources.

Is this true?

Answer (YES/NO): NO